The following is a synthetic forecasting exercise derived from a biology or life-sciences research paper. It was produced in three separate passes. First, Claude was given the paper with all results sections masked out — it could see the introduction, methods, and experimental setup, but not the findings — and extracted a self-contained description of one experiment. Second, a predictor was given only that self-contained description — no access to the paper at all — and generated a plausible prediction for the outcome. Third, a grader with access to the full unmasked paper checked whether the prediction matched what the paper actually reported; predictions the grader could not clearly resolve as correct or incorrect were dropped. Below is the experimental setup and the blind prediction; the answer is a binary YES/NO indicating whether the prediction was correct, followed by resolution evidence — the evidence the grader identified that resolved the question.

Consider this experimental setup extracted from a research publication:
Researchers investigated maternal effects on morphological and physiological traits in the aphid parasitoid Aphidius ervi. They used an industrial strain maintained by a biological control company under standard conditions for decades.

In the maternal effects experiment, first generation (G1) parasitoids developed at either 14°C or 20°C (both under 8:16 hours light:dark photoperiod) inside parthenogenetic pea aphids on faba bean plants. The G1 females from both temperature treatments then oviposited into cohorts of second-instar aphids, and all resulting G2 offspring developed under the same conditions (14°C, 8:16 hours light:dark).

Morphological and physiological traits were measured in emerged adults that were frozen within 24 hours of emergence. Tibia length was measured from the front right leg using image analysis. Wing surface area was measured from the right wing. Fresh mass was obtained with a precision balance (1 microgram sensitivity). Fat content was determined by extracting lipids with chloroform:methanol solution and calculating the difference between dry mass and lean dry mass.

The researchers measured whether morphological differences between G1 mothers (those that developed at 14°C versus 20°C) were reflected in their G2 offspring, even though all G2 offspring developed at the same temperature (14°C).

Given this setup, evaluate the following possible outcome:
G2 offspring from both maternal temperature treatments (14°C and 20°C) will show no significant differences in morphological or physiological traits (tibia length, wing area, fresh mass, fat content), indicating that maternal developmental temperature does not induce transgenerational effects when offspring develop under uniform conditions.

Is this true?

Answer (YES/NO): NO